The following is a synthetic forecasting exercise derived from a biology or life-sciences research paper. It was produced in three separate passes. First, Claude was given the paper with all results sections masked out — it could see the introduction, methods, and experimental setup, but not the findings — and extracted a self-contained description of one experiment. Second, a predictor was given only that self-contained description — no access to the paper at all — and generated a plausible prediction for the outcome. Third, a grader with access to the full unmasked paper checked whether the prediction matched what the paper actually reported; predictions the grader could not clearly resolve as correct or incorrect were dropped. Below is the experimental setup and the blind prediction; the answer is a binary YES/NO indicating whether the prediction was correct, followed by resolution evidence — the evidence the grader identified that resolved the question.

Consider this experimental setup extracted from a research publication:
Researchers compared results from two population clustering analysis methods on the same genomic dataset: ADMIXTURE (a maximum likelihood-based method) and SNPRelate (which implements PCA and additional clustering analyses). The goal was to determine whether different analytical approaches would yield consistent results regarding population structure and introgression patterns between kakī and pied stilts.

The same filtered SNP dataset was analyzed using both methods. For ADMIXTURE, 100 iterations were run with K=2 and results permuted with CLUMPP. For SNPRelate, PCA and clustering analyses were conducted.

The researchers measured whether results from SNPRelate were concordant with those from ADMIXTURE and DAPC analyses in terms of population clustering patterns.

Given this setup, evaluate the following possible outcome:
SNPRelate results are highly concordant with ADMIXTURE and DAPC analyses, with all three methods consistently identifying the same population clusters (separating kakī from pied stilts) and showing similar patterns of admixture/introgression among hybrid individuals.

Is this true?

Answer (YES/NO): YES